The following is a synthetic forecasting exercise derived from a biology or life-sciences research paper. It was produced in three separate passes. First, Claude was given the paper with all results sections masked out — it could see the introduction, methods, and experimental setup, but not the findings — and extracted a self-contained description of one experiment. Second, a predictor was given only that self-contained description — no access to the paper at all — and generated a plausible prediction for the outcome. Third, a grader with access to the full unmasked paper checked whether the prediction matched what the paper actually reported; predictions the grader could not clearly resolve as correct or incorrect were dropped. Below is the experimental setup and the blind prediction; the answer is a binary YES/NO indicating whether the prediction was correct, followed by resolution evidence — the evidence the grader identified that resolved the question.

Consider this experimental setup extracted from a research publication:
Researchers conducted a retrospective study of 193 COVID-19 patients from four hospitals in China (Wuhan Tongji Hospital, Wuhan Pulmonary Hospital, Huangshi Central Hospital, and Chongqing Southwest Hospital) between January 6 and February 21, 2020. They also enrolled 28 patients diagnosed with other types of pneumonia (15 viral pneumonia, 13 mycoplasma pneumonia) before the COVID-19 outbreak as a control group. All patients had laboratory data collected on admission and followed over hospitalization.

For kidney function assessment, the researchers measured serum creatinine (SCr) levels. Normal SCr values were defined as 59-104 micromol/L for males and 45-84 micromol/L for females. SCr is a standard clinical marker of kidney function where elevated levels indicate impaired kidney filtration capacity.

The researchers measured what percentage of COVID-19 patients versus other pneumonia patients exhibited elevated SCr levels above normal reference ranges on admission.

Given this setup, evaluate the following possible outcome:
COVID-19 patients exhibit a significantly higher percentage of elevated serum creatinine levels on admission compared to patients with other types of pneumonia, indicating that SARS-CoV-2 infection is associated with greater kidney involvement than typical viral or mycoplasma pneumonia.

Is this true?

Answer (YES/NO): YES